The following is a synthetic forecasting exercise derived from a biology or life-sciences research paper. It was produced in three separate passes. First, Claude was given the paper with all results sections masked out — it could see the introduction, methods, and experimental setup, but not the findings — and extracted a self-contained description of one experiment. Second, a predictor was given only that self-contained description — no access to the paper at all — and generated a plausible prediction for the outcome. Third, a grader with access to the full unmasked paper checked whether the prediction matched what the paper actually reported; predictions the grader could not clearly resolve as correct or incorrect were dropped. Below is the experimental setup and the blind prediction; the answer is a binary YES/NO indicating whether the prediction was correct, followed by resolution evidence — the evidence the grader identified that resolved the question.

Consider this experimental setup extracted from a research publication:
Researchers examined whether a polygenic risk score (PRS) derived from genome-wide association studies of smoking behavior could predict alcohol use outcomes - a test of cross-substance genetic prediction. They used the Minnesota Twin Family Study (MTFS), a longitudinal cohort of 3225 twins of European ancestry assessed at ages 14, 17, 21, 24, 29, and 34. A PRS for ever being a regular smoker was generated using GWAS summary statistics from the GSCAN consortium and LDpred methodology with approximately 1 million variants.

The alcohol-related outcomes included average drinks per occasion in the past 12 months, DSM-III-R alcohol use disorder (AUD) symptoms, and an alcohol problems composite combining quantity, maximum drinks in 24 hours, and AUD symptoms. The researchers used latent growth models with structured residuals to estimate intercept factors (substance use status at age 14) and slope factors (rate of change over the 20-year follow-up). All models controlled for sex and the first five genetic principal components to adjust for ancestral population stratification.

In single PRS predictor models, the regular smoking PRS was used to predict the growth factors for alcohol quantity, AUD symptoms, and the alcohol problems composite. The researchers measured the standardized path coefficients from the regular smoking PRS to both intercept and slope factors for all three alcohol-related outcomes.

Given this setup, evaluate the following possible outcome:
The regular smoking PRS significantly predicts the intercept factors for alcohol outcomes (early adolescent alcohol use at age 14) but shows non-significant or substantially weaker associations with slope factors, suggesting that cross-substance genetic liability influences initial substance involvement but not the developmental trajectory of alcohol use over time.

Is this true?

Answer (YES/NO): NO